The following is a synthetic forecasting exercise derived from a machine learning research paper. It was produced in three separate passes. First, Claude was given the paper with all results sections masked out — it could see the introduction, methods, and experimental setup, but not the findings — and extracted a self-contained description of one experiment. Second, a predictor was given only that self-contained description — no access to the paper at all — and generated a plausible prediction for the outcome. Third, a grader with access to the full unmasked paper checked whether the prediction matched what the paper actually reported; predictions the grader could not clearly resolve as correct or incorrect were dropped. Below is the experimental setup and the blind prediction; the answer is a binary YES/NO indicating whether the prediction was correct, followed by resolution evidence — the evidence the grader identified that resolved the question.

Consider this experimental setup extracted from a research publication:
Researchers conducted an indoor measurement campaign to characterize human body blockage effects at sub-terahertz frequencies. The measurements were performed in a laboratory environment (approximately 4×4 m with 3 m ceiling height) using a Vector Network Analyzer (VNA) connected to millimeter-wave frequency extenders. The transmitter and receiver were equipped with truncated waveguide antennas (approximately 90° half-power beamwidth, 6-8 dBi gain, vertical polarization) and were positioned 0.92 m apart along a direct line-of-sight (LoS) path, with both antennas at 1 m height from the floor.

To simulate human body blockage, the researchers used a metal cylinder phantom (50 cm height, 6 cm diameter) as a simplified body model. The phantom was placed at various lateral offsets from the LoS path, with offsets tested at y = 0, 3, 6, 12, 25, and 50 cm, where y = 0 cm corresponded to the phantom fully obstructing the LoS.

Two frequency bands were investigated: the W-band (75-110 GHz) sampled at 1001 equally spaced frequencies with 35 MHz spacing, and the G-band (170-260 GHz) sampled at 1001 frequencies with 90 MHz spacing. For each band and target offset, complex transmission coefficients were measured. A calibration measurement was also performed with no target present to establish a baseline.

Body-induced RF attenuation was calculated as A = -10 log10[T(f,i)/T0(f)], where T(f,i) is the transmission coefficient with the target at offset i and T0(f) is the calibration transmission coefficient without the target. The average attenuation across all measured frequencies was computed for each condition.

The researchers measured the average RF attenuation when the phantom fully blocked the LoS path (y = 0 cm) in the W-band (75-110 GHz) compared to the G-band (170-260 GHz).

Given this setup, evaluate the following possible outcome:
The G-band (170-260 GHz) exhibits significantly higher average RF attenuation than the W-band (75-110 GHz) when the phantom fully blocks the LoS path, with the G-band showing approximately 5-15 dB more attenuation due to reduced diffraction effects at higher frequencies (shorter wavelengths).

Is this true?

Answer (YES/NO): NO